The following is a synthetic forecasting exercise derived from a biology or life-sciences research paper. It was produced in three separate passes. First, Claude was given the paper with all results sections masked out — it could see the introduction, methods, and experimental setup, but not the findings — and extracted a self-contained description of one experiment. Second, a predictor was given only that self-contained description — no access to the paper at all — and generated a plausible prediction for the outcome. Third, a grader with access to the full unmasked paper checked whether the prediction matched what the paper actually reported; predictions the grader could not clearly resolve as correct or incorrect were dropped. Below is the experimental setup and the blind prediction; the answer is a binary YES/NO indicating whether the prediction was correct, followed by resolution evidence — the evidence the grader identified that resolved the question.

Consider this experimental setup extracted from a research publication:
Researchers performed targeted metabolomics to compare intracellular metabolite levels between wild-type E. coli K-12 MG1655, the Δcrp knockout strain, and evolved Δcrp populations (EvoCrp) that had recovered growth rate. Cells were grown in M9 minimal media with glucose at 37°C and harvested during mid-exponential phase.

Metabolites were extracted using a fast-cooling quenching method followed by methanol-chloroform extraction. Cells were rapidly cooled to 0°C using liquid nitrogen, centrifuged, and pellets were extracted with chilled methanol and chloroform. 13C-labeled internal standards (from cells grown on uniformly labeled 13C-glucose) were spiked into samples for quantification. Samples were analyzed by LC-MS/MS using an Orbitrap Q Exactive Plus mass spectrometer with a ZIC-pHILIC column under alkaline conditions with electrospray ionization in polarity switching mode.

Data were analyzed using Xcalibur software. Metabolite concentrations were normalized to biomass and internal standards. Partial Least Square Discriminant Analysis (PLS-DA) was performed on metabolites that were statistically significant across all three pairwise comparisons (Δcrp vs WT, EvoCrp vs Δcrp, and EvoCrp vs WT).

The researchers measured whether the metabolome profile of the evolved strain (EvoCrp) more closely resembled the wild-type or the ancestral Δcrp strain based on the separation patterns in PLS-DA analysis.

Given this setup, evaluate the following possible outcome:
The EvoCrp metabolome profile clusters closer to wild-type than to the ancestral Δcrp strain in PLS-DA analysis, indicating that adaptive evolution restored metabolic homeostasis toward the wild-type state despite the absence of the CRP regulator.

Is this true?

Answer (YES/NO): YES